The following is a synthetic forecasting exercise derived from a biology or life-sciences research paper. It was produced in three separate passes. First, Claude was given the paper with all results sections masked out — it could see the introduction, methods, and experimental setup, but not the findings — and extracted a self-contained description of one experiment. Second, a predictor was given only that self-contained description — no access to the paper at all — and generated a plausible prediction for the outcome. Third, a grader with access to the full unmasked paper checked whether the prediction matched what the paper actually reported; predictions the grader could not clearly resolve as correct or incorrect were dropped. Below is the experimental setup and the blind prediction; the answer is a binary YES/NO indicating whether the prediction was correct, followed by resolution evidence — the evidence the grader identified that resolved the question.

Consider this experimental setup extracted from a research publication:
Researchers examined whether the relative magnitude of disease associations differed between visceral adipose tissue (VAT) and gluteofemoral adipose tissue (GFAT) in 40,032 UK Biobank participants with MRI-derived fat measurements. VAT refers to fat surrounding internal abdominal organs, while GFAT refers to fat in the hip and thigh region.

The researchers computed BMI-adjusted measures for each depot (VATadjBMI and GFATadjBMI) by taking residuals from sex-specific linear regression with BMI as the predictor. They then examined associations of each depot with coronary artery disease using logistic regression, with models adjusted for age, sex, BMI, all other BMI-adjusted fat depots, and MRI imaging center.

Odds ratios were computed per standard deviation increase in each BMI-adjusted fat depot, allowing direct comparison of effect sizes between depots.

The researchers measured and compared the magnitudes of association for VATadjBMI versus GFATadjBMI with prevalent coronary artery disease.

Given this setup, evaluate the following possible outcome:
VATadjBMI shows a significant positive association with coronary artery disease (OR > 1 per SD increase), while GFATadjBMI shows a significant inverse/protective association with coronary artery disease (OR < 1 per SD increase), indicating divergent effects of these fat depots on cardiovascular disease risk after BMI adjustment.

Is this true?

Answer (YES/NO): YES